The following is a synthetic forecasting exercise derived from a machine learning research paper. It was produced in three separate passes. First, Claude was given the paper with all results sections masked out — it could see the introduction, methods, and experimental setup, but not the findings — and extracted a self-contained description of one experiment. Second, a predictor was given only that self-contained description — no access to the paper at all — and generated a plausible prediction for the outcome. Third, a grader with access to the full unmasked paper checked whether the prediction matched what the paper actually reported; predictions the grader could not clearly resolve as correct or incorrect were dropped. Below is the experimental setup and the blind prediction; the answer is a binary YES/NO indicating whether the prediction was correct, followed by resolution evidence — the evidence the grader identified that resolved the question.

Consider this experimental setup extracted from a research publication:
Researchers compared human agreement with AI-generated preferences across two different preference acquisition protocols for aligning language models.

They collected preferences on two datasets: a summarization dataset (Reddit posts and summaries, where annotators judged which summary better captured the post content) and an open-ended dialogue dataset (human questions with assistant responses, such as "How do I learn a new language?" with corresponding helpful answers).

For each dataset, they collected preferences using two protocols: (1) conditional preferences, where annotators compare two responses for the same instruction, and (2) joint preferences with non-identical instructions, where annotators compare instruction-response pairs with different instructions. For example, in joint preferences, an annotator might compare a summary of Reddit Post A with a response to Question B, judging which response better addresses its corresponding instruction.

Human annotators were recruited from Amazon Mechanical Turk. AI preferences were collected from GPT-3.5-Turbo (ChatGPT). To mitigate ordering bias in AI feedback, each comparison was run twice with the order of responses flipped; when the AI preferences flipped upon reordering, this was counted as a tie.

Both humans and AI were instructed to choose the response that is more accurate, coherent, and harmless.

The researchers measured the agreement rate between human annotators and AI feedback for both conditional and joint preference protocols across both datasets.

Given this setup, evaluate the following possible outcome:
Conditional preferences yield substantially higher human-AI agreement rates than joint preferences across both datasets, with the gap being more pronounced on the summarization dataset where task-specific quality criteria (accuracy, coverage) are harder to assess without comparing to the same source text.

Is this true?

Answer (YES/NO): NO